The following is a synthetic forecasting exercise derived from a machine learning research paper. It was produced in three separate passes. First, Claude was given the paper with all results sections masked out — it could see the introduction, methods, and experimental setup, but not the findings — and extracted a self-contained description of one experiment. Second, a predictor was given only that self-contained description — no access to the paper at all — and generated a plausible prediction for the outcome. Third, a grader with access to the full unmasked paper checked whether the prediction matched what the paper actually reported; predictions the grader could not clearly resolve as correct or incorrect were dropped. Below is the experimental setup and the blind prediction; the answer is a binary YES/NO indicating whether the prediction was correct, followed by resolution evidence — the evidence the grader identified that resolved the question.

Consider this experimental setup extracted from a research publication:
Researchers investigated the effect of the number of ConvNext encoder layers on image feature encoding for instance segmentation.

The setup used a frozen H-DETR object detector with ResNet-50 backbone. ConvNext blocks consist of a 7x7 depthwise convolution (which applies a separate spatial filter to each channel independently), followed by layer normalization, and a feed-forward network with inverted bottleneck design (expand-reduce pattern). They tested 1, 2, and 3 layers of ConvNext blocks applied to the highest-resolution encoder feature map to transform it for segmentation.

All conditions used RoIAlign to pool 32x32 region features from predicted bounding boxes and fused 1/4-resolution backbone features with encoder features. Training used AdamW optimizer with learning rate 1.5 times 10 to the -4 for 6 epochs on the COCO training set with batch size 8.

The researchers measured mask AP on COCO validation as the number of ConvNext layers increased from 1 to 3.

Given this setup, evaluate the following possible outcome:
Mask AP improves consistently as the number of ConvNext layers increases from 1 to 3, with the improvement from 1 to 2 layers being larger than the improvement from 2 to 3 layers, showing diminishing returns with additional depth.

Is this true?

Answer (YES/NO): YES